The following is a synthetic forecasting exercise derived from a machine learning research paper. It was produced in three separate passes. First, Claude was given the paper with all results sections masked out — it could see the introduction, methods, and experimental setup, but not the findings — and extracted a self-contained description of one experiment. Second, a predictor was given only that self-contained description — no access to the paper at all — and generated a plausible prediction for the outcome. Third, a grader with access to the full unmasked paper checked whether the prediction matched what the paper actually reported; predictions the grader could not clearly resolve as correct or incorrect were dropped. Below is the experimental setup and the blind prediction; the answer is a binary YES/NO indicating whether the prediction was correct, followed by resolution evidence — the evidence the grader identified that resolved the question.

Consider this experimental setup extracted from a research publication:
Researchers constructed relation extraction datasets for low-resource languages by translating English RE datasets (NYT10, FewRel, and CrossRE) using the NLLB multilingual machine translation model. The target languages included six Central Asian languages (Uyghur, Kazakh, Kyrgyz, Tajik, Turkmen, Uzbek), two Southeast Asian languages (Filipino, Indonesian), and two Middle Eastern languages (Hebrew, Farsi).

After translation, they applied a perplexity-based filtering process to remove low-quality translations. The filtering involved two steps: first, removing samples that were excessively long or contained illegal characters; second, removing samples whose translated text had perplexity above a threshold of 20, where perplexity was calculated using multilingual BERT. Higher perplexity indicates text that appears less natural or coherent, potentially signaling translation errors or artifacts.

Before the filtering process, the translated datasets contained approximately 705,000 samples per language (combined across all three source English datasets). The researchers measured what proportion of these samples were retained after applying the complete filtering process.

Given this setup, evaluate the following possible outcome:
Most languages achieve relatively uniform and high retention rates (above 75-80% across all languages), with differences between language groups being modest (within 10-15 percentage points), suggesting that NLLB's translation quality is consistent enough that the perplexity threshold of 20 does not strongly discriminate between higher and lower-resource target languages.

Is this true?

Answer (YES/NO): NO